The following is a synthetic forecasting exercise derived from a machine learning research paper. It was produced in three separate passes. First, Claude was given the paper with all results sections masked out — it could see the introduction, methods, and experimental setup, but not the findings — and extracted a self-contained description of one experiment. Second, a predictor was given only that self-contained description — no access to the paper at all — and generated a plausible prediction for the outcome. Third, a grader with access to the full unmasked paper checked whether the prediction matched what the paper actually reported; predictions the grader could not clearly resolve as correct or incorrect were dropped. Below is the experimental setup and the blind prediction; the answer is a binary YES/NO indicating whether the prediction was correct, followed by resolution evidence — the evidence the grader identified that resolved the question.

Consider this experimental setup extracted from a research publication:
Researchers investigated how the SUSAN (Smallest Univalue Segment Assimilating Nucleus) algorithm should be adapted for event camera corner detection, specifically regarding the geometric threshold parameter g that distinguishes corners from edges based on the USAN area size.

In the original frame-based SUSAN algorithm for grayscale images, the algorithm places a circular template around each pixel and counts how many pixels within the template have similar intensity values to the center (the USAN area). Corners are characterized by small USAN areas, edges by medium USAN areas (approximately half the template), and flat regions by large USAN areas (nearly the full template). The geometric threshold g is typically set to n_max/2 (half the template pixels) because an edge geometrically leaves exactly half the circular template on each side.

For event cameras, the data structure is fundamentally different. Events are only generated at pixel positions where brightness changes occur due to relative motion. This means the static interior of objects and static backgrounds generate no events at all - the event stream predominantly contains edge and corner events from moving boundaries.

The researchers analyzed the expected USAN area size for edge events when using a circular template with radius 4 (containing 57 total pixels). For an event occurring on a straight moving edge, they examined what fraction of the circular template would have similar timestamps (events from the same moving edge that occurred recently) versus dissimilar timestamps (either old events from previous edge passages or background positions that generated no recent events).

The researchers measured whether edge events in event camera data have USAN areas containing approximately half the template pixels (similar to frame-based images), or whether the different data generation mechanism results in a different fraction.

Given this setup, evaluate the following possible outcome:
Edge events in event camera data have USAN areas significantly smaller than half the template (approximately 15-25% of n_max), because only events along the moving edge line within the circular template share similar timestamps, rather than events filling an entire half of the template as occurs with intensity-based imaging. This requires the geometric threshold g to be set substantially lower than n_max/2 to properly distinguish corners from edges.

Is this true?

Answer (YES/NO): NO